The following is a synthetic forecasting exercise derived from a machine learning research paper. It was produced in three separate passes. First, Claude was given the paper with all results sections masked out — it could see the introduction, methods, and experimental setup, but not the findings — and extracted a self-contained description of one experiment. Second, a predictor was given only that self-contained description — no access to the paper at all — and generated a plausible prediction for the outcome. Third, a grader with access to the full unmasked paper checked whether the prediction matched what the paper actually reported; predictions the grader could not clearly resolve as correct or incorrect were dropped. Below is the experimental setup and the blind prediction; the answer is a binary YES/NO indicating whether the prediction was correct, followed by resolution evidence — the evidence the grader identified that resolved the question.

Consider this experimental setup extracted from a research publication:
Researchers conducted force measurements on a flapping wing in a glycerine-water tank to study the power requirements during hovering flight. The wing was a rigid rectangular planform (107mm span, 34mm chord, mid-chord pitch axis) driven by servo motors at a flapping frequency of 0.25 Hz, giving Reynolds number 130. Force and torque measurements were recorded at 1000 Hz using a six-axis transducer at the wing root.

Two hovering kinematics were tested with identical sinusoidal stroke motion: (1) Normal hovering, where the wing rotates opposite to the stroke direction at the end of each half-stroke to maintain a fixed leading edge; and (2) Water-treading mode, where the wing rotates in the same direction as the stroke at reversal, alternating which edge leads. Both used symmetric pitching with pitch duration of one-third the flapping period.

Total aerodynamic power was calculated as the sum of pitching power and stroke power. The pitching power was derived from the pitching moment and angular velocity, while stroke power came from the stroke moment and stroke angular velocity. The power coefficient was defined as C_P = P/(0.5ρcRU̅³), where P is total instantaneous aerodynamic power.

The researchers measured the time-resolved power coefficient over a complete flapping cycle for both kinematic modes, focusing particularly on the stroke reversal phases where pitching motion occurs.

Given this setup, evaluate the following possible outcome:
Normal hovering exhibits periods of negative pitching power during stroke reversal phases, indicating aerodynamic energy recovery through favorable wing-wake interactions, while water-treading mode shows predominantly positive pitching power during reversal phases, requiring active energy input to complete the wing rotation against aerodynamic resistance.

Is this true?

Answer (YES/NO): NO